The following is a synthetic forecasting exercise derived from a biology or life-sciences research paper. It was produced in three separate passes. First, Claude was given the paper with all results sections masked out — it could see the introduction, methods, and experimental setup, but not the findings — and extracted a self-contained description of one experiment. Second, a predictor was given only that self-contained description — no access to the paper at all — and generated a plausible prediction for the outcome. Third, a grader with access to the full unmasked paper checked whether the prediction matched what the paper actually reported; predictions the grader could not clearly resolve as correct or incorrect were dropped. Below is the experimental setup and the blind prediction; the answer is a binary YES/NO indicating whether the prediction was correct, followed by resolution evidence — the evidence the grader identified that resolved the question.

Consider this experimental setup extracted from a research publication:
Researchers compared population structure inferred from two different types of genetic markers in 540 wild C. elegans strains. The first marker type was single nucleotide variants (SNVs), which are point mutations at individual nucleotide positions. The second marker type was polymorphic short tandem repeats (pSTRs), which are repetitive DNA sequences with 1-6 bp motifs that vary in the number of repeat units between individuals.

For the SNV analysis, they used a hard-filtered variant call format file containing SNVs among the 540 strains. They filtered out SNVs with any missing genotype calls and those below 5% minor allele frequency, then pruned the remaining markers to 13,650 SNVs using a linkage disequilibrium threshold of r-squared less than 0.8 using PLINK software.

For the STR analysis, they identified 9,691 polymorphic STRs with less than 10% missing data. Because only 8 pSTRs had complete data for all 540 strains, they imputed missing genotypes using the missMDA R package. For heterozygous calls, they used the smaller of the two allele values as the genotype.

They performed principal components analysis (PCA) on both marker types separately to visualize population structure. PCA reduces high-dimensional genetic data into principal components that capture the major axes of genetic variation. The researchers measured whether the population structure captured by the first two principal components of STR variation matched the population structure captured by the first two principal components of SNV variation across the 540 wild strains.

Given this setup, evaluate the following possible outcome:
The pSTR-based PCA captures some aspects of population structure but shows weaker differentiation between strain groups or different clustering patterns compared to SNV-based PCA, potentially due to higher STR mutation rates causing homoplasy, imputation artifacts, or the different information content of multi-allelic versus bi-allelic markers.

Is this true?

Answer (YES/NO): NO